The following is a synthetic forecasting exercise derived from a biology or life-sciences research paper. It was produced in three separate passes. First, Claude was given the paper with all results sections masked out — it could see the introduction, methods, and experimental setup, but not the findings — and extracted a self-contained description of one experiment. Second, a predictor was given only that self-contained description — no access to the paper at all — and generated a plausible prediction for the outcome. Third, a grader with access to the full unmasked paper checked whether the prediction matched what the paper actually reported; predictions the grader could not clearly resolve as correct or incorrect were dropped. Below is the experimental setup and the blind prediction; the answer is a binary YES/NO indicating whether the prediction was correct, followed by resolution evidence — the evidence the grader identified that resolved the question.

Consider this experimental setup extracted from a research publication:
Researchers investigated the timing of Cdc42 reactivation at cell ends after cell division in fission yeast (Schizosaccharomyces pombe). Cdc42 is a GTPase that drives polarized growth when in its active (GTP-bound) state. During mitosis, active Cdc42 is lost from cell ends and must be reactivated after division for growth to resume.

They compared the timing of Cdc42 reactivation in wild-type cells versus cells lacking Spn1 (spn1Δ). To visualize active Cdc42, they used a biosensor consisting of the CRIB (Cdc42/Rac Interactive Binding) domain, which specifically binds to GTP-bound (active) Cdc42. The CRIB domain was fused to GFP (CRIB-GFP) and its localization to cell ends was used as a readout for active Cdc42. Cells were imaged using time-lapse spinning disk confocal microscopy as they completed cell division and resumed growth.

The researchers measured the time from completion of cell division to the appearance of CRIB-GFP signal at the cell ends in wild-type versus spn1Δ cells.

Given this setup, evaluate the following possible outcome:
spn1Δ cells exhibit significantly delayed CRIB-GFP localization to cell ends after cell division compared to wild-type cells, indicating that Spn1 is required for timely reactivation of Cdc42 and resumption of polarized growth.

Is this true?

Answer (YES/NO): YES